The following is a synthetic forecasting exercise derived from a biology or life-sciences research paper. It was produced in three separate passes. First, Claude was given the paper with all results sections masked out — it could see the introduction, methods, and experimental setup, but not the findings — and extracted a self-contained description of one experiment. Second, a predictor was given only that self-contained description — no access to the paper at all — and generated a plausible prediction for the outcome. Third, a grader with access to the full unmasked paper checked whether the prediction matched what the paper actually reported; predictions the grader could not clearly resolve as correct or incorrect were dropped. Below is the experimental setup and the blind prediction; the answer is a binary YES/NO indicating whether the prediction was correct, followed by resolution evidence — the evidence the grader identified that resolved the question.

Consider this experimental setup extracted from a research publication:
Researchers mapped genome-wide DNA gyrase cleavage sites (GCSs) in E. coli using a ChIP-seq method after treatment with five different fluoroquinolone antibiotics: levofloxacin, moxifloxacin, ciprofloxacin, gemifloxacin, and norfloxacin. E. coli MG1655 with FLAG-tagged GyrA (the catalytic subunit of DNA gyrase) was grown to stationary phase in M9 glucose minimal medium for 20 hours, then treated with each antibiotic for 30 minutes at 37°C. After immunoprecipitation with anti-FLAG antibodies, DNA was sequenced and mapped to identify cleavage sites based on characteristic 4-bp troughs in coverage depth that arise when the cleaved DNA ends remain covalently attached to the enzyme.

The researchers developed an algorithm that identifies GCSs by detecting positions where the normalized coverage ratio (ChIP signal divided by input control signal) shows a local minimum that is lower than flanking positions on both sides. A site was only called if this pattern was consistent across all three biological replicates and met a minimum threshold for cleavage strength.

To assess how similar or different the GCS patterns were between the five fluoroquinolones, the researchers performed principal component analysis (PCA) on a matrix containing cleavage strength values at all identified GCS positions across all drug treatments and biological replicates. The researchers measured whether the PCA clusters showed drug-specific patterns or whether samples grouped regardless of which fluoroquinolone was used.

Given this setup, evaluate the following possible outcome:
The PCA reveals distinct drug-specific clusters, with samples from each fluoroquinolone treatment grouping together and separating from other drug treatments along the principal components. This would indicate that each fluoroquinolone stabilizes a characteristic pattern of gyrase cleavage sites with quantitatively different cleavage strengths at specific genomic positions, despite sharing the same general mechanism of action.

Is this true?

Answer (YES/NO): YES